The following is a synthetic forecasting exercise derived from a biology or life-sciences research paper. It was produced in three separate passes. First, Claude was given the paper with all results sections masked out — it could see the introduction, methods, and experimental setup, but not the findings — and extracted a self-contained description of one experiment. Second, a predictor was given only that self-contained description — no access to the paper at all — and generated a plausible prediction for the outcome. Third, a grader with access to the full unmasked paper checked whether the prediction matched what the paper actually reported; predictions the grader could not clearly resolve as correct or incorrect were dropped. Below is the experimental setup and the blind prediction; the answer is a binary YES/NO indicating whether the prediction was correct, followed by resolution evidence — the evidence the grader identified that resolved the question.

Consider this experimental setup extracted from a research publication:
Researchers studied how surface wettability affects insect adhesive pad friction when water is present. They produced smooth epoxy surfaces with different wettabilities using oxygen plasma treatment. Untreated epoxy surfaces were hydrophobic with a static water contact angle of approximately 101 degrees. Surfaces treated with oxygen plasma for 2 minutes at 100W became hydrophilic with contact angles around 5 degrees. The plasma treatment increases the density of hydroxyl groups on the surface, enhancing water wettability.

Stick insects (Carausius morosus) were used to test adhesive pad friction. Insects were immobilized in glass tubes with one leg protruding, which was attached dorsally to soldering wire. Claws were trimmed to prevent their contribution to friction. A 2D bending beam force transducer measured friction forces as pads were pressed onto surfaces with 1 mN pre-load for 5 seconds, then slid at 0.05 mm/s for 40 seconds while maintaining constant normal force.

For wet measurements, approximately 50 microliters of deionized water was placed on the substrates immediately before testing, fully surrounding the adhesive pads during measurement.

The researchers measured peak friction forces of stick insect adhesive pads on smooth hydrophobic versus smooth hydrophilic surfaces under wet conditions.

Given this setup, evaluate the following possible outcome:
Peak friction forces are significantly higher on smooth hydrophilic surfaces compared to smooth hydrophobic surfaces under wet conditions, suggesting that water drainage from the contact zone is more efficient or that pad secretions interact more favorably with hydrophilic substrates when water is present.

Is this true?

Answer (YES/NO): NO